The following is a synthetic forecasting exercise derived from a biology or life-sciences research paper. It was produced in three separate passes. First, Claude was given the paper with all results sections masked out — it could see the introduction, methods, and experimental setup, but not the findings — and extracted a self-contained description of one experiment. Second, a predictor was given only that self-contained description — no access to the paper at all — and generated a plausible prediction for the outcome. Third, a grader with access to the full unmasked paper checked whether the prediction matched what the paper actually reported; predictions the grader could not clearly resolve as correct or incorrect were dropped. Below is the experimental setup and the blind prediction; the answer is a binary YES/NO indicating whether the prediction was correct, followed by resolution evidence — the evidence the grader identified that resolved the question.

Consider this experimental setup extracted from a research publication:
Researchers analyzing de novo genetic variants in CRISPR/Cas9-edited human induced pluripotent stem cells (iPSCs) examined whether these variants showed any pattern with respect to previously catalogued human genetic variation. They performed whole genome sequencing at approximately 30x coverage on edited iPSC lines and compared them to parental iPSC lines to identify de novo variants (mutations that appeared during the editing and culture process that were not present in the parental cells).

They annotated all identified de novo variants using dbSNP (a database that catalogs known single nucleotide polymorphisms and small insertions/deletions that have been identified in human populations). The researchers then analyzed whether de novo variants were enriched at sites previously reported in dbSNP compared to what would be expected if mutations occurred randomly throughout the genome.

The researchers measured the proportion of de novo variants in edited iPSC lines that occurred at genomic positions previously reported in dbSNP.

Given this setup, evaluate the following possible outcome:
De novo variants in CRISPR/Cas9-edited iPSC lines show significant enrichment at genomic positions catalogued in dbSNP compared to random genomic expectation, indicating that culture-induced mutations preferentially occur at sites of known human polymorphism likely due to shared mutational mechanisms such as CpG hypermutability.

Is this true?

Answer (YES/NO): YES